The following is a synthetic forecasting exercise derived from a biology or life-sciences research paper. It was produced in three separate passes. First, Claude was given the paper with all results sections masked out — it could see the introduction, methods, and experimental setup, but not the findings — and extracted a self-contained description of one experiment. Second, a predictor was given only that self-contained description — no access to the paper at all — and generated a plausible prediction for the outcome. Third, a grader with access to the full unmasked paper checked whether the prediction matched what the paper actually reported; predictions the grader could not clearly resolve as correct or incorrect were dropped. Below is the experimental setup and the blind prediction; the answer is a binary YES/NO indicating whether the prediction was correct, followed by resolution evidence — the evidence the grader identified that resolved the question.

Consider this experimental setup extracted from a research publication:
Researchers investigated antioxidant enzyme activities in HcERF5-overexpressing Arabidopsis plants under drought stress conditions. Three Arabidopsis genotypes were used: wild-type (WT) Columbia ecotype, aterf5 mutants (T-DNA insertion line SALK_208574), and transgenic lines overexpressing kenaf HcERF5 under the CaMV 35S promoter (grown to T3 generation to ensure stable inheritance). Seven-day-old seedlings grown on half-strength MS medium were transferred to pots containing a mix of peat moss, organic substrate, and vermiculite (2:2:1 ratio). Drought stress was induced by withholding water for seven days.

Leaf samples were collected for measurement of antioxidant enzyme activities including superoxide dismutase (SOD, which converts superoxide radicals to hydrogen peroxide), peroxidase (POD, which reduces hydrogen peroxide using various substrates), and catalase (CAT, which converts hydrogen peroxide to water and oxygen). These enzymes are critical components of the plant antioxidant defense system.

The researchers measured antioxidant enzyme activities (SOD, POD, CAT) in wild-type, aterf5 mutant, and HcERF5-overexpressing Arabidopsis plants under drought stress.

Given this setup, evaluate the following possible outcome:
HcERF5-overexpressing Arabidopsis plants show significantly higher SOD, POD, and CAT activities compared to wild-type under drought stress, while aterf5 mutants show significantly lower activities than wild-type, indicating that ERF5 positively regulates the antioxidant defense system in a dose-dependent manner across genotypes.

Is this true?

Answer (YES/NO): YES